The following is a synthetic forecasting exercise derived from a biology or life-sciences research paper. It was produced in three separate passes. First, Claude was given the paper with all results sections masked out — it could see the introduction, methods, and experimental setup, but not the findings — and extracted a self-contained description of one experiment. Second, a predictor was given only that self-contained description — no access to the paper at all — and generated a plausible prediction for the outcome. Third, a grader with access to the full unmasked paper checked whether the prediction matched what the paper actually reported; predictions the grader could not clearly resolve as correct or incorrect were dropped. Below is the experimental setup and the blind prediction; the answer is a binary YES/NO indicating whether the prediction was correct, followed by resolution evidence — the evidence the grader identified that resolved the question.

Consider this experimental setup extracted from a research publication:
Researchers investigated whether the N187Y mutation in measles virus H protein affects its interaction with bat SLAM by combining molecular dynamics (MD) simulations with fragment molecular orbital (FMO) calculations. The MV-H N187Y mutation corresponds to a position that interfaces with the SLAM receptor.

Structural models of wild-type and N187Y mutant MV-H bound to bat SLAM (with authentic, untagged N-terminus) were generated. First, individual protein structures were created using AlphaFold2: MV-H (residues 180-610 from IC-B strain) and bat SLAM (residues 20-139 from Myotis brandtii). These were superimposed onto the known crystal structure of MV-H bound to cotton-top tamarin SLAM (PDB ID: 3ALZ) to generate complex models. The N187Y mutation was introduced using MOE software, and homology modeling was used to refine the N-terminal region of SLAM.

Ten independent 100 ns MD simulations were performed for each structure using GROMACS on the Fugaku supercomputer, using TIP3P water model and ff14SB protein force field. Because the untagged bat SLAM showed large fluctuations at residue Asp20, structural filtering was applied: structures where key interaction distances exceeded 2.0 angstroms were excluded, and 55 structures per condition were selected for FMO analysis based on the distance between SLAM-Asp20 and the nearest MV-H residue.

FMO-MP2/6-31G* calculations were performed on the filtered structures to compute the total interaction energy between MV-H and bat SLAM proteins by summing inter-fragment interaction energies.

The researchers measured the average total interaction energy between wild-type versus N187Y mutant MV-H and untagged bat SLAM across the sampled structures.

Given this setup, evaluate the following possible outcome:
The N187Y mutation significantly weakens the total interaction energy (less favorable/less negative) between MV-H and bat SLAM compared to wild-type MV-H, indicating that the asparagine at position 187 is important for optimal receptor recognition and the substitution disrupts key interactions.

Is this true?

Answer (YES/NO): NO